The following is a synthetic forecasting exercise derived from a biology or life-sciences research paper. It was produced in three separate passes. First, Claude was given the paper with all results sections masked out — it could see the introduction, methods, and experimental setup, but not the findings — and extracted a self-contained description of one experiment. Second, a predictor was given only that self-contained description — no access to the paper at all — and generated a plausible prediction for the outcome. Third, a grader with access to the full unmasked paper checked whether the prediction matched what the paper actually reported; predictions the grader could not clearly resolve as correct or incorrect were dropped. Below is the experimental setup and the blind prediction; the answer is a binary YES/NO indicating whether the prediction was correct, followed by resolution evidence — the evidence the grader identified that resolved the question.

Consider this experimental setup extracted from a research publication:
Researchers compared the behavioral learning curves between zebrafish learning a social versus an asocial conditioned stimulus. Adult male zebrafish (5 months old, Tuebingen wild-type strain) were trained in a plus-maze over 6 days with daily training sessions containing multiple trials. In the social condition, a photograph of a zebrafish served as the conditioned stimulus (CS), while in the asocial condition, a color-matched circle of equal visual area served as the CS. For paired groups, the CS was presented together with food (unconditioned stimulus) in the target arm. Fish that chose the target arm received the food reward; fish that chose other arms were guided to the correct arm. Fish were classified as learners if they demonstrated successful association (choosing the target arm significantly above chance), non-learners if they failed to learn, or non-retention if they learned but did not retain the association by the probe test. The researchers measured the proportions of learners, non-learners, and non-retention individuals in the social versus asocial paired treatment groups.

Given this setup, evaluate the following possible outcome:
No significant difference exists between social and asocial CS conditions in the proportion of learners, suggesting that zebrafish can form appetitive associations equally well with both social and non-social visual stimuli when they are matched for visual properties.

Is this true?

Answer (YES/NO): YES